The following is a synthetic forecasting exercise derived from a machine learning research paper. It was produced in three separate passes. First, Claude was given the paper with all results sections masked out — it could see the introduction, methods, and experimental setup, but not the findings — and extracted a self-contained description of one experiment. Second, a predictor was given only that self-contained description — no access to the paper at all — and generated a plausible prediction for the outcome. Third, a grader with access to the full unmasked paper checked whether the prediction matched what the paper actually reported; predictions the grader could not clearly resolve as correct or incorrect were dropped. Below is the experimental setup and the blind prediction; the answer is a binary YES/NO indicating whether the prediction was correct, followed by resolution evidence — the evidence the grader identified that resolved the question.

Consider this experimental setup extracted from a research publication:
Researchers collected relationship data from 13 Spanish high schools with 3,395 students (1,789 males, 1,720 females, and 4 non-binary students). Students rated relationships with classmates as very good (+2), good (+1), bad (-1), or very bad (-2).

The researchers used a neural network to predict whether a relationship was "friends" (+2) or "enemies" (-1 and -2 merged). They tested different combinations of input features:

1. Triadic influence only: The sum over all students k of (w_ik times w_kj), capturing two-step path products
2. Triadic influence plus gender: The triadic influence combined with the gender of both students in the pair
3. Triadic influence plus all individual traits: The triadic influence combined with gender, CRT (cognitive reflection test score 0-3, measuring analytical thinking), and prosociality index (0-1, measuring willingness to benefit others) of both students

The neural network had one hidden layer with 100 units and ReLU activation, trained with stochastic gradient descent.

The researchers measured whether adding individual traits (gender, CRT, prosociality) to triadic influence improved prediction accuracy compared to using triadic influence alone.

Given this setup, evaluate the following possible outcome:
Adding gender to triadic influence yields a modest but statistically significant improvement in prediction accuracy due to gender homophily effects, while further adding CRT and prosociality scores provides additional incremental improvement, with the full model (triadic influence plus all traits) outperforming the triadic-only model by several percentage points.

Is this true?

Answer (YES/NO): NO